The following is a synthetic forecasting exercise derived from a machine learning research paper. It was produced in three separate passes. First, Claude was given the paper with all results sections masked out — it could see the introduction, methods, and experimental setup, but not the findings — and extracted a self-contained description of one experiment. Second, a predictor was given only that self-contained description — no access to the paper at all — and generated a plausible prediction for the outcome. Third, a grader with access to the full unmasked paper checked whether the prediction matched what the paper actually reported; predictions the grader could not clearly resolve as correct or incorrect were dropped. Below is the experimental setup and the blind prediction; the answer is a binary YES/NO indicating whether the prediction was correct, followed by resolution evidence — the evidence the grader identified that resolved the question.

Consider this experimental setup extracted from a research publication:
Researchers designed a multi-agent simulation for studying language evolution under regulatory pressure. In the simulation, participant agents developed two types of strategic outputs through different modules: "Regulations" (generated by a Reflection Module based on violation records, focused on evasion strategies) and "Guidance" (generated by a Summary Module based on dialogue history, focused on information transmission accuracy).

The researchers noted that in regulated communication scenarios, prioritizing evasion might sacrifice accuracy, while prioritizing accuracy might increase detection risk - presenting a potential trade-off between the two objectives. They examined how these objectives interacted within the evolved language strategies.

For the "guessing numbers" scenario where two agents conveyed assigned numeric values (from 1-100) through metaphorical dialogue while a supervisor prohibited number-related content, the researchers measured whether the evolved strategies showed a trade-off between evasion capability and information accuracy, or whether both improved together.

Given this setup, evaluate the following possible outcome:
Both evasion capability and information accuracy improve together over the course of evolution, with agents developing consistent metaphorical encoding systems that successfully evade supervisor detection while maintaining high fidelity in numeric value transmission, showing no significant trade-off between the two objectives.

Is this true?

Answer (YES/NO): YES